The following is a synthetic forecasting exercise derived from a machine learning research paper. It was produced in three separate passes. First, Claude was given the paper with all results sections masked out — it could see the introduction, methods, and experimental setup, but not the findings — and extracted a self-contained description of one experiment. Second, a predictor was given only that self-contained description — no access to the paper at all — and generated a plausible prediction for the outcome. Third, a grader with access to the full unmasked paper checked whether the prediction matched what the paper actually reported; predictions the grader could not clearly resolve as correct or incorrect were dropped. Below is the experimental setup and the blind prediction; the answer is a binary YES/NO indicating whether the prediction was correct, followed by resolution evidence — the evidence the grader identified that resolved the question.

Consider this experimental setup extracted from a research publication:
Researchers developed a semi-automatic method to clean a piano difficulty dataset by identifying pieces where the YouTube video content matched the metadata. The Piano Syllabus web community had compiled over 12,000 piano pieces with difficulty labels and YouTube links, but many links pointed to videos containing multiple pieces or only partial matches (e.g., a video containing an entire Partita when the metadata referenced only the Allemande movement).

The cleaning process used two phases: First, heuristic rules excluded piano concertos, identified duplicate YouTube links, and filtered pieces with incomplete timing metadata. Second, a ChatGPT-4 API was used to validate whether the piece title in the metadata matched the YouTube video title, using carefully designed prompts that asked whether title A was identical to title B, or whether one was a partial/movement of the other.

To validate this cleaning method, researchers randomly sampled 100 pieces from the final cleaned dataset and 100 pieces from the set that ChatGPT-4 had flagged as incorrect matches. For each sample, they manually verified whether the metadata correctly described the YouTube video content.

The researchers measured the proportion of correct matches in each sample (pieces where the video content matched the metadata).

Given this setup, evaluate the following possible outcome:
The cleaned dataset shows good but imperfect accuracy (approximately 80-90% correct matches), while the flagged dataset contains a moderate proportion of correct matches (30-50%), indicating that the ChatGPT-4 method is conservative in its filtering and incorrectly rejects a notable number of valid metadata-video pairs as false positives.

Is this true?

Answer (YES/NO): NO